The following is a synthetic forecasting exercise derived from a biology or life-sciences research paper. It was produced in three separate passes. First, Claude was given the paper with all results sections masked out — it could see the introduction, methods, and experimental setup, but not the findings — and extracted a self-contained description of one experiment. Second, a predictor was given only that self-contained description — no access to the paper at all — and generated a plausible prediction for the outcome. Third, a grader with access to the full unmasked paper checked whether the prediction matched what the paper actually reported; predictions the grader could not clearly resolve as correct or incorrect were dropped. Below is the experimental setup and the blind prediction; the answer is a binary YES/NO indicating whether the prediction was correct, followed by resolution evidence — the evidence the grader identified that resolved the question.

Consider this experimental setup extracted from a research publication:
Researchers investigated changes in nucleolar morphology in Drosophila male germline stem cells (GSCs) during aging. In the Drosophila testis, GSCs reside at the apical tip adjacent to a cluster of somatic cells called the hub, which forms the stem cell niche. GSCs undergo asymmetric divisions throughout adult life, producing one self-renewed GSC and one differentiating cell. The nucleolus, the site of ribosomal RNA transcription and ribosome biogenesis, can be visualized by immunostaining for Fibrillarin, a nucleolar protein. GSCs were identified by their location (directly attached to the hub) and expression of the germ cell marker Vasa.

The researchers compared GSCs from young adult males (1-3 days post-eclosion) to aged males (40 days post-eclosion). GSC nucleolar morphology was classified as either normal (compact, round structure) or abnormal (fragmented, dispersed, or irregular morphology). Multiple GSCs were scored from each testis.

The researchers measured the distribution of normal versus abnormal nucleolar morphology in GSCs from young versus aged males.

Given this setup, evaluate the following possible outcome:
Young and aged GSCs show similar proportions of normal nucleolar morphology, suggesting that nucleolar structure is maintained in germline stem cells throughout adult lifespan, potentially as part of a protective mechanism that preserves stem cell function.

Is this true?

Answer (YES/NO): NO